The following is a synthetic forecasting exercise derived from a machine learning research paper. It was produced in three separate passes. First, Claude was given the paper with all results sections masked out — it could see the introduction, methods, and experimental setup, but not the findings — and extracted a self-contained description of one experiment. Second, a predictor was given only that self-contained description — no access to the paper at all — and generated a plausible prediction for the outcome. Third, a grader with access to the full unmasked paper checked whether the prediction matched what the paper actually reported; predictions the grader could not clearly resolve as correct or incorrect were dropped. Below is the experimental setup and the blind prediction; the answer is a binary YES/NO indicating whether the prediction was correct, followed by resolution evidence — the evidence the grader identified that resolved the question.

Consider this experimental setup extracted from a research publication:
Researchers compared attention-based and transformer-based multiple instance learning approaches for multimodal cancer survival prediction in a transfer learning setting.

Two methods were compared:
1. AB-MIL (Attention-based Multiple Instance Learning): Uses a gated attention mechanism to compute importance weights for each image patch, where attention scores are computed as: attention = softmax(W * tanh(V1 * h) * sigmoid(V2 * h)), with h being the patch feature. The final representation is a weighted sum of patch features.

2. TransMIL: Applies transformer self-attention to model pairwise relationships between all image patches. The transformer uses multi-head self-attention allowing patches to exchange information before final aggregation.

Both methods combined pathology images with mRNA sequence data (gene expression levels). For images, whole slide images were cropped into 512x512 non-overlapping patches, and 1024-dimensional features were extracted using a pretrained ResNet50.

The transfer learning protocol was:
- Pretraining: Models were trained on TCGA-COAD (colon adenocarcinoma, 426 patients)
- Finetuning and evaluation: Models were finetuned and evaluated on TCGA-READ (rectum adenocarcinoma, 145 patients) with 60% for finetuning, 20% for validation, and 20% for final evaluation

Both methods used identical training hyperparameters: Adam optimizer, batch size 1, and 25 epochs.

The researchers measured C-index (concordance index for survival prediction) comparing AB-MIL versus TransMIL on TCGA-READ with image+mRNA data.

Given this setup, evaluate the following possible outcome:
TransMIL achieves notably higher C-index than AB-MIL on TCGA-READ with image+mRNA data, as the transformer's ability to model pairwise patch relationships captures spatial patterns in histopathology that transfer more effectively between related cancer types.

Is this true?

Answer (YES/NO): NO